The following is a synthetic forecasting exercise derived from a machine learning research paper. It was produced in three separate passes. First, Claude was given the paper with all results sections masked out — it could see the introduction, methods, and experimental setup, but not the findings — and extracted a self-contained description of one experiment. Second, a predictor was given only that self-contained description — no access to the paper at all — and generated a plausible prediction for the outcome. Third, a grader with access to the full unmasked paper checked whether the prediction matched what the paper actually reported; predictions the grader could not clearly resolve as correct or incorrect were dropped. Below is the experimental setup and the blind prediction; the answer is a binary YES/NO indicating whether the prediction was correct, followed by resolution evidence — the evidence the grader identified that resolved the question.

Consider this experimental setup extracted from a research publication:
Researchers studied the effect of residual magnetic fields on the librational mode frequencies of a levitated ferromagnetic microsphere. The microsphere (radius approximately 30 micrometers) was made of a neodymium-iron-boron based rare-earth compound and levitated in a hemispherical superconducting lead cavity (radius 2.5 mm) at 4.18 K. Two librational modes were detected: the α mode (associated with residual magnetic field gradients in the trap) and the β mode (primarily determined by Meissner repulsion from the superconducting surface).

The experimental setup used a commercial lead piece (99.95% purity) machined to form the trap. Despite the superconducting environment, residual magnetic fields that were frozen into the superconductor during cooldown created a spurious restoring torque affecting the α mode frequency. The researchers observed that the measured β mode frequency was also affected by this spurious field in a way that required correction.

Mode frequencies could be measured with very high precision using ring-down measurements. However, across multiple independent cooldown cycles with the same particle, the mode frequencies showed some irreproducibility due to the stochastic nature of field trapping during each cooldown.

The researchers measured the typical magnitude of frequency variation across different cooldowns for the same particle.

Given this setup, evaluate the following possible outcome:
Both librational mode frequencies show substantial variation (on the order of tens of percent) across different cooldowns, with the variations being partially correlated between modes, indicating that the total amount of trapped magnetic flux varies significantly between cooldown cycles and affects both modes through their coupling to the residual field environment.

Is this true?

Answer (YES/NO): NO